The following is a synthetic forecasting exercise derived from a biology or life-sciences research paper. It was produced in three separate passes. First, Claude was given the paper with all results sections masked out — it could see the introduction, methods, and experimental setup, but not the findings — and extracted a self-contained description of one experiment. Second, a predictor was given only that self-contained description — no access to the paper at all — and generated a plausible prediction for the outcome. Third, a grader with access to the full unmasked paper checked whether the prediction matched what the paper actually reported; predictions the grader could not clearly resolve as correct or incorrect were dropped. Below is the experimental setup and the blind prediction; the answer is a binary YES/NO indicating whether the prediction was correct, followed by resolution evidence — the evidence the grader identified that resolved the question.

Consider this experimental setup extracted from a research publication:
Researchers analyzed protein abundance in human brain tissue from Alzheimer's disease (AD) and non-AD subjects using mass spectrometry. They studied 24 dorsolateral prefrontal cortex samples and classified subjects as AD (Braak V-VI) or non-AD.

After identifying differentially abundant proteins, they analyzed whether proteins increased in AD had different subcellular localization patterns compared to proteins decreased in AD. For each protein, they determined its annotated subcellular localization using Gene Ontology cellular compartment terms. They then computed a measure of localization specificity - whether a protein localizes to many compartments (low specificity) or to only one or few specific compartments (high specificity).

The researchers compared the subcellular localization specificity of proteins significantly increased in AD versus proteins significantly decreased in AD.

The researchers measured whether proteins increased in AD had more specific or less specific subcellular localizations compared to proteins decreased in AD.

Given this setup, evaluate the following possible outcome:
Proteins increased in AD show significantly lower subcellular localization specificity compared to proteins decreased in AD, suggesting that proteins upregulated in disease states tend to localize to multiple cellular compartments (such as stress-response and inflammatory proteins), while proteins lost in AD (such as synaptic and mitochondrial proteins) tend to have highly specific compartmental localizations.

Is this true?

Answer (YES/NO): NO